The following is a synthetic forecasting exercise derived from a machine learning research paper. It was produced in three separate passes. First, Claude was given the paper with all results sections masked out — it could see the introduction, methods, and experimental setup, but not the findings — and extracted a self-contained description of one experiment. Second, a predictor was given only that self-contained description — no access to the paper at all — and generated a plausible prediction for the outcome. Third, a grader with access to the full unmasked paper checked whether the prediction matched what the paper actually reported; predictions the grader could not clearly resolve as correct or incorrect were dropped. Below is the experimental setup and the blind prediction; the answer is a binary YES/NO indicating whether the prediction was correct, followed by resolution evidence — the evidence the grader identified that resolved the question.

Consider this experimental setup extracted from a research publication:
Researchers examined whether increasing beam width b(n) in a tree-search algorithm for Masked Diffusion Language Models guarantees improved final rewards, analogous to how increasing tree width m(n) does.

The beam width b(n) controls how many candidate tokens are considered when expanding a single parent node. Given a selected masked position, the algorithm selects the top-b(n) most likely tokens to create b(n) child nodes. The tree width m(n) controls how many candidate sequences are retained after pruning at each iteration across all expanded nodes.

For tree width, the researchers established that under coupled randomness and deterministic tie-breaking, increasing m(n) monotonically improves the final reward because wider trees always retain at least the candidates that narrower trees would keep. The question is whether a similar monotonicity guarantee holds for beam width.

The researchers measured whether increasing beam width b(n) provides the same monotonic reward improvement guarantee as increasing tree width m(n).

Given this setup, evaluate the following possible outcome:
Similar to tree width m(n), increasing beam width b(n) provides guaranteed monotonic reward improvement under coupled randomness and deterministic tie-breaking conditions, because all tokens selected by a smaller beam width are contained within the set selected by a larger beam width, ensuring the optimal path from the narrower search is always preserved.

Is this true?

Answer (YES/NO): NO